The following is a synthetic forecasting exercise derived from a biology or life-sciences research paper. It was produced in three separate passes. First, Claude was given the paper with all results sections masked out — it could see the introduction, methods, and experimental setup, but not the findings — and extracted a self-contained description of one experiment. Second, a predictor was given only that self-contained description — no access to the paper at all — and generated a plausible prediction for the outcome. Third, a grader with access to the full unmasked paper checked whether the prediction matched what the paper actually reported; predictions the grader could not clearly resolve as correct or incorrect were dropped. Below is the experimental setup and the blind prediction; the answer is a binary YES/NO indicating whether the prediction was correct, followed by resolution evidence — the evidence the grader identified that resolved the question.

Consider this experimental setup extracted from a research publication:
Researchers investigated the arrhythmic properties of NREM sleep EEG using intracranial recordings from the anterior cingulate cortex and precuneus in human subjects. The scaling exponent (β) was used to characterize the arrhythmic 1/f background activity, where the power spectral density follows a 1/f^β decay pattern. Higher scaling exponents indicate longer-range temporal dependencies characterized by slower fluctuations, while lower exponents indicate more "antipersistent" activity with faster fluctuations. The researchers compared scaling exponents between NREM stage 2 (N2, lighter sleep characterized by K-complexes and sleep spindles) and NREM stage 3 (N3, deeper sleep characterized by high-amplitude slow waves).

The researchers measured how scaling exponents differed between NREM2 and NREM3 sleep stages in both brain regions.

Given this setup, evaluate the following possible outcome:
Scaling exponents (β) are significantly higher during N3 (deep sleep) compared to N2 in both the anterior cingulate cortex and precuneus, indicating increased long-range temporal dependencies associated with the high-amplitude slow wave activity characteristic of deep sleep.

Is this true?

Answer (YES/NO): YES